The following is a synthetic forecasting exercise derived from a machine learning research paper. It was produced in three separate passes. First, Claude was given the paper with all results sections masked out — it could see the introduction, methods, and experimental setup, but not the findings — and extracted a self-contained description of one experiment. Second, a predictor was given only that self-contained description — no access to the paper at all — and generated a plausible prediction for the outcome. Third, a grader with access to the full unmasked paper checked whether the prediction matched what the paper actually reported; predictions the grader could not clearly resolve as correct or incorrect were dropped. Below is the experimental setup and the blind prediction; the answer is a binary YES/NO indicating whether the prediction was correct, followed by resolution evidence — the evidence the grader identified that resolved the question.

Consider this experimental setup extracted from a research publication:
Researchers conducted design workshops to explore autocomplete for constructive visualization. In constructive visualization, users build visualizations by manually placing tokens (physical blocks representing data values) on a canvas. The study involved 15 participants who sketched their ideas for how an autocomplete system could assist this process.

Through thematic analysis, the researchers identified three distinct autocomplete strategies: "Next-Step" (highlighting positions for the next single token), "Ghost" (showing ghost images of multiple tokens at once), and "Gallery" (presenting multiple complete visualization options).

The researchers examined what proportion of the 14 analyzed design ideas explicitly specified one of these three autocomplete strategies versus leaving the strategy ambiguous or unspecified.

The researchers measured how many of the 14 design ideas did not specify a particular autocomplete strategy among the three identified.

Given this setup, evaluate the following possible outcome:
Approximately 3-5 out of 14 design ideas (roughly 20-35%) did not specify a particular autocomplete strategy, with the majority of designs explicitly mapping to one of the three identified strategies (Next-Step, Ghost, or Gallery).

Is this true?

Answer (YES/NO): YES